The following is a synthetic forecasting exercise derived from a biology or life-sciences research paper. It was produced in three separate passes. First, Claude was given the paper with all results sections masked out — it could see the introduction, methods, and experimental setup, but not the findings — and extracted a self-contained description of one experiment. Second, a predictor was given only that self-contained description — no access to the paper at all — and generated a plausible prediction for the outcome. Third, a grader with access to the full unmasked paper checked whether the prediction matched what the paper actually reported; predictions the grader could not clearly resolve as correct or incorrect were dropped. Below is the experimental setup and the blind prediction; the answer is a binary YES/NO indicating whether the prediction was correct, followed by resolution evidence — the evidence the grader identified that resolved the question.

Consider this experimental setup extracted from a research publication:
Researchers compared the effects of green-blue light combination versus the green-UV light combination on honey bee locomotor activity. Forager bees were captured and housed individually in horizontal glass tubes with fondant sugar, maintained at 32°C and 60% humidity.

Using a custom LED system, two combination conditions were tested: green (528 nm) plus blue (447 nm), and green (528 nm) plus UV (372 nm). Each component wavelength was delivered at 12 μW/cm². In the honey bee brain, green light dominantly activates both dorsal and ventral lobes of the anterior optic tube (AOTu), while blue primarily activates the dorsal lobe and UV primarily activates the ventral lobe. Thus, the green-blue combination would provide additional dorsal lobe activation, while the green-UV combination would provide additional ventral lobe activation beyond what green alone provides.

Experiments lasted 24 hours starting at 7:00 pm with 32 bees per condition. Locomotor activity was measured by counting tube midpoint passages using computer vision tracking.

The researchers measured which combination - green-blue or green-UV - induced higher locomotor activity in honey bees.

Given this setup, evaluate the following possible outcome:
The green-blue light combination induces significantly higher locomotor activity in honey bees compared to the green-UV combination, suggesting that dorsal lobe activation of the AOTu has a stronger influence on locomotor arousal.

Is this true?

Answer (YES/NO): NO